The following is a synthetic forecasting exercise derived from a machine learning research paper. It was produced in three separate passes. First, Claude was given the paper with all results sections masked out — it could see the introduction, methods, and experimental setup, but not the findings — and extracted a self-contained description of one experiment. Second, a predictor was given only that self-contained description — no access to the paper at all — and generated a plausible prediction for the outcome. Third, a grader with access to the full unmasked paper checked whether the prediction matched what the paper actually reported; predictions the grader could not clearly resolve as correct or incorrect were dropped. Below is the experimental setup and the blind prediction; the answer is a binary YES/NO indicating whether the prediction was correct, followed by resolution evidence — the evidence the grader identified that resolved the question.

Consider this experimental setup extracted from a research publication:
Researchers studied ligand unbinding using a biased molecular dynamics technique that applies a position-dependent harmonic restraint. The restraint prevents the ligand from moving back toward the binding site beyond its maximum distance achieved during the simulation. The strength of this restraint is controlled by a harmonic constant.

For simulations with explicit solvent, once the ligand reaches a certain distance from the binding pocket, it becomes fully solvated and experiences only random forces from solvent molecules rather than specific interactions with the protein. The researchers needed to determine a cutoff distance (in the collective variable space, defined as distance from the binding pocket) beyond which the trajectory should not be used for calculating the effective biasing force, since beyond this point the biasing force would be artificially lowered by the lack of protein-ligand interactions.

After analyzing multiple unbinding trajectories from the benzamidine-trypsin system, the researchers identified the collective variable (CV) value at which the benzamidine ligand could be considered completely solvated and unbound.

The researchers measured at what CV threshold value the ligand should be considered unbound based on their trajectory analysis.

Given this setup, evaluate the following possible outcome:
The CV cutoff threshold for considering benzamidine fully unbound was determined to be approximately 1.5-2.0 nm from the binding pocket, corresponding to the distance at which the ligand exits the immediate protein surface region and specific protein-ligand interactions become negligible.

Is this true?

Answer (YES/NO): NO